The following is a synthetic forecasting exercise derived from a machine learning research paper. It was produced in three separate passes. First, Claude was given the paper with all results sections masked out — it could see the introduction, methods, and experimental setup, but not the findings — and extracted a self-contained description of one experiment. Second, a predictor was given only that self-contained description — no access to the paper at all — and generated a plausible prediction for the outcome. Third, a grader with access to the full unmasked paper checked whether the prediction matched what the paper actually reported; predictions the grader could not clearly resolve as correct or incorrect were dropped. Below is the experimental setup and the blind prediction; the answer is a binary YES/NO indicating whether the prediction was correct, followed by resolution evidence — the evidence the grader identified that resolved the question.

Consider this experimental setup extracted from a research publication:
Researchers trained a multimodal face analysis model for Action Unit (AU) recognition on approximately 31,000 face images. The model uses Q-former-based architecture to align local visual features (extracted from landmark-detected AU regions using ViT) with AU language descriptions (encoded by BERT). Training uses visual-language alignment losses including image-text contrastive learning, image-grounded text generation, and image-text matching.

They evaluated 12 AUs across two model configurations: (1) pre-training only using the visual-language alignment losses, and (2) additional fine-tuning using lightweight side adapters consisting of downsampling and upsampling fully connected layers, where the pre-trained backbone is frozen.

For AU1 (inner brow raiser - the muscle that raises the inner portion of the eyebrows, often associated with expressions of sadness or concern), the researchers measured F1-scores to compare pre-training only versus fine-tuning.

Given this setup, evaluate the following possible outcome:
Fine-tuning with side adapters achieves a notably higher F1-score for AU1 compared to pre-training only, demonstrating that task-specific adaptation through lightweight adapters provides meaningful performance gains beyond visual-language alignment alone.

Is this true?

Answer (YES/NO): NO